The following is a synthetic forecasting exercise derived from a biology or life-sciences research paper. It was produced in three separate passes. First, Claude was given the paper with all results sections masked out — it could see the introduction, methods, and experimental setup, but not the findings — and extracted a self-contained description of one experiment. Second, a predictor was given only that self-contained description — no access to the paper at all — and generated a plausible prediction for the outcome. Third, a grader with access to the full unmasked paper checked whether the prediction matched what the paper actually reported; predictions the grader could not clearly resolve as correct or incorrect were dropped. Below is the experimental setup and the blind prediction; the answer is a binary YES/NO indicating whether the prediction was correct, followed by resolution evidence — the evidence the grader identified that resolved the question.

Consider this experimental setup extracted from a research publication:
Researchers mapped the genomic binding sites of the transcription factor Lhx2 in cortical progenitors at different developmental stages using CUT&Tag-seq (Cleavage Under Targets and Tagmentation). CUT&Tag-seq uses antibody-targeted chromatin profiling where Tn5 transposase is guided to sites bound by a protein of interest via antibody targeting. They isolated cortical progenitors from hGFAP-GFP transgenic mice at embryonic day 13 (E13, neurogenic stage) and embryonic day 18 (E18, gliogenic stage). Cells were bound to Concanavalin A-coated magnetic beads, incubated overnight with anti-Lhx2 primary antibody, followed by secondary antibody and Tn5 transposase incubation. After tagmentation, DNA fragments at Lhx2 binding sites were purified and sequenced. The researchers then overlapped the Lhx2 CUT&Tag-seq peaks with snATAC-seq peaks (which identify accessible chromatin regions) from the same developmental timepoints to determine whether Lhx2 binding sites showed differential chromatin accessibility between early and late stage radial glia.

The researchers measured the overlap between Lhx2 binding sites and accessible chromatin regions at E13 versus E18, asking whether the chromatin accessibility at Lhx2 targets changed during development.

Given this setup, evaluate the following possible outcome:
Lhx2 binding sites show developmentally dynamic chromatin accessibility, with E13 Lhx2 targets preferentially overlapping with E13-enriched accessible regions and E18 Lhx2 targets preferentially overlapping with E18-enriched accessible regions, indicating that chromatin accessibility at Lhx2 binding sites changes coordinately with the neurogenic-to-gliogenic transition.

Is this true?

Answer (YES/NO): YES